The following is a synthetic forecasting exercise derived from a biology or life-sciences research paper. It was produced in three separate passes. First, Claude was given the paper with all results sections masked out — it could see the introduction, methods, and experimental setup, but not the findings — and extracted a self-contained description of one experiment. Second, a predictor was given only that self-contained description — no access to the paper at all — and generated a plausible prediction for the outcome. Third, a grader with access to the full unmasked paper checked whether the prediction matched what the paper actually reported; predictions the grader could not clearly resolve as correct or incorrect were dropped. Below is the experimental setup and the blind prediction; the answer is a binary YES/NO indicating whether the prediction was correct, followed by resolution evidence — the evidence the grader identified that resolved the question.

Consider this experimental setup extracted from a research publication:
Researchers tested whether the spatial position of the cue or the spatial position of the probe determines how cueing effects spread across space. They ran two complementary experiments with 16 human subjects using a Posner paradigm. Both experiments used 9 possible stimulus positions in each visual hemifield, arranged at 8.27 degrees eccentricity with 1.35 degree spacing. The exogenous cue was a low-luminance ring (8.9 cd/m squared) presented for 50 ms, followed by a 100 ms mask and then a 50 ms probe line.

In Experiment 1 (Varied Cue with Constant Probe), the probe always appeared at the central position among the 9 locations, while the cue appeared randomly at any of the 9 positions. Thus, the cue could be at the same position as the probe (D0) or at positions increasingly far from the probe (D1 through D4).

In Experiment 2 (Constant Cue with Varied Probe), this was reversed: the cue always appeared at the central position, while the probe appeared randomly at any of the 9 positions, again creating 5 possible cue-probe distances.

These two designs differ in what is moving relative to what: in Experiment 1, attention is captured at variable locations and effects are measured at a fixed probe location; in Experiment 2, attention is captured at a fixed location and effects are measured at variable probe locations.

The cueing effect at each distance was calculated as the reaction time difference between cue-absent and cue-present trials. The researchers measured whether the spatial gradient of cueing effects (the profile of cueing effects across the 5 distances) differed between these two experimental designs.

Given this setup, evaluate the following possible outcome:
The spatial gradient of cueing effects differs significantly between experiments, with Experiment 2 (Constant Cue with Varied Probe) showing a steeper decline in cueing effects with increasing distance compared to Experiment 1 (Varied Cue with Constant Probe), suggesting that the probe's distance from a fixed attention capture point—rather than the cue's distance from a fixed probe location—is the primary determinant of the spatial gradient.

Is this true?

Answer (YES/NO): NO